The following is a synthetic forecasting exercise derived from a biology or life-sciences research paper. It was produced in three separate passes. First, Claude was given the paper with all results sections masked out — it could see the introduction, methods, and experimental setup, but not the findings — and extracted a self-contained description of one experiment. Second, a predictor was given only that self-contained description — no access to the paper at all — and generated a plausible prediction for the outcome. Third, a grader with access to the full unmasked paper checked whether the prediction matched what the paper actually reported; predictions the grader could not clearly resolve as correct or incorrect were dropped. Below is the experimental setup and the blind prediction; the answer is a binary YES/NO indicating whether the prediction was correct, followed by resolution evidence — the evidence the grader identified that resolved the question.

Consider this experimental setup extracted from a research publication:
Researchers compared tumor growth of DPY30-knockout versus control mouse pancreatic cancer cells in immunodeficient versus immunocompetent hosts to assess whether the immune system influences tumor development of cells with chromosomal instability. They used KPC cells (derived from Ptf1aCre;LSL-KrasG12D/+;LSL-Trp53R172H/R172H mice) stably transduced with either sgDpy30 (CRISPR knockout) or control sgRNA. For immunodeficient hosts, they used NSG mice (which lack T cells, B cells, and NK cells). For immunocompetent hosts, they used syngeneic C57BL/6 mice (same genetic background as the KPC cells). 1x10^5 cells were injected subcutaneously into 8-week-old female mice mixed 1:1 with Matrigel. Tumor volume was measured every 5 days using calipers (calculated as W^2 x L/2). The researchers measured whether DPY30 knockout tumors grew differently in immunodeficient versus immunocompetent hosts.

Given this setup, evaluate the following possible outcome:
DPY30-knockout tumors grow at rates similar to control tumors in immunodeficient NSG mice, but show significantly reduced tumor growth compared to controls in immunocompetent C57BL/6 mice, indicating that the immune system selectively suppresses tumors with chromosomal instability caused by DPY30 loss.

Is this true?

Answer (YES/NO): YES